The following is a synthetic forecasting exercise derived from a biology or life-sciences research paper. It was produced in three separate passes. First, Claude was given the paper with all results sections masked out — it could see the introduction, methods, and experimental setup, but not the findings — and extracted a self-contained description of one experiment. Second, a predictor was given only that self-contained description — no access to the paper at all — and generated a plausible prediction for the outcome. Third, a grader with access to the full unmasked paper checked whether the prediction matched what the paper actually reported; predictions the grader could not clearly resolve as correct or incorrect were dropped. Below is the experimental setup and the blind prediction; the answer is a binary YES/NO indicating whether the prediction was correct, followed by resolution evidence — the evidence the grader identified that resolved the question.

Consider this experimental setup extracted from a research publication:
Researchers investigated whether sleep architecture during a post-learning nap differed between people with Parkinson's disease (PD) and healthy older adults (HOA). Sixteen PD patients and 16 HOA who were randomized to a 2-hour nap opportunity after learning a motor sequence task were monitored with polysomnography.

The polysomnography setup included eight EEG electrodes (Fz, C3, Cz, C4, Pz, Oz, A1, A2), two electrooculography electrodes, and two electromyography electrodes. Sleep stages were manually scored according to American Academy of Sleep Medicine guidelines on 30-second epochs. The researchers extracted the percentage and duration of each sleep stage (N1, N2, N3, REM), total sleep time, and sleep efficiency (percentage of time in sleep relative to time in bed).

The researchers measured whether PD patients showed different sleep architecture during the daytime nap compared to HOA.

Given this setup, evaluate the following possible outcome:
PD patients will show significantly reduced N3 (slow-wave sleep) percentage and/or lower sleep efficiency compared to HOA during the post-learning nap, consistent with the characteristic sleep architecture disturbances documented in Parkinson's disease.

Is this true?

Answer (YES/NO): NO